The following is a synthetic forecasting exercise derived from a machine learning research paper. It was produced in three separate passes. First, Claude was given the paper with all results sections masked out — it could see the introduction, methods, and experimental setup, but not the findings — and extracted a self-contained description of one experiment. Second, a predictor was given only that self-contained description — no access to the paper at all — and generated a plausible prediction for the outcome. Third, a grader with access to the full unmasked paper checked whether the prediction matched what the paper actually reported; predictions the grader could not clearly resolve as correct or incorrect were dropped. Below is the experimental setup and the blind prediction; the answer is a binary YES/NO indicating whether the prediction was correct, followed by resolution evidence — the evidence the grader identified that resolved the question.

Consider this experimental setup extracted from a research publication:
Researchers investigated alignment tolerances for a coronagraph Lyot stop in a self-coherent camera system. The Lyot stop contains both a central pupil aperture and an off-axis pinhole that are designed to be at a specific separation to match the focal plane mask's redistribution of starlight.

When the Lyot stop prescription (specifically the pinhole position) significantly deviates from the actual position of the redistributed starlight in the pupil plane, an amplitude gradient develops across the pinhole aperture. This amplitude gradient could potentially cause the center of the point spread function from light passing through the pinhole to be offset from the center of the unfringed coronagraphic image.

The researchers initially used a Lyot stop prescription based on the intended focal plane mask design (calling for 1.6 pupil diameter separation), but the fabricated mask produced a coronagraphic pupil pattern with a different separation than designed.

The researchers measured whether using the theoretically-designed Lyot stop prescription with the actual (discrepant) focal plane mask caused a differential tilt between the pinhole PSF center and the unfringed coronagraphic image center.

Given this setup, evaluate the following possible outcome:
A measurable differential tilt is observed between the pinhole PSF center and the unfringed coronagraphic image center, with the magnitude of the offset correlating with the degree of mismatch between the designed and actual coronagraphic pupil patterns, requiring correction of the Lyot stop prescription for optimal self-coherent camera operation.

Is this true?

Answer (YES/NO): YES